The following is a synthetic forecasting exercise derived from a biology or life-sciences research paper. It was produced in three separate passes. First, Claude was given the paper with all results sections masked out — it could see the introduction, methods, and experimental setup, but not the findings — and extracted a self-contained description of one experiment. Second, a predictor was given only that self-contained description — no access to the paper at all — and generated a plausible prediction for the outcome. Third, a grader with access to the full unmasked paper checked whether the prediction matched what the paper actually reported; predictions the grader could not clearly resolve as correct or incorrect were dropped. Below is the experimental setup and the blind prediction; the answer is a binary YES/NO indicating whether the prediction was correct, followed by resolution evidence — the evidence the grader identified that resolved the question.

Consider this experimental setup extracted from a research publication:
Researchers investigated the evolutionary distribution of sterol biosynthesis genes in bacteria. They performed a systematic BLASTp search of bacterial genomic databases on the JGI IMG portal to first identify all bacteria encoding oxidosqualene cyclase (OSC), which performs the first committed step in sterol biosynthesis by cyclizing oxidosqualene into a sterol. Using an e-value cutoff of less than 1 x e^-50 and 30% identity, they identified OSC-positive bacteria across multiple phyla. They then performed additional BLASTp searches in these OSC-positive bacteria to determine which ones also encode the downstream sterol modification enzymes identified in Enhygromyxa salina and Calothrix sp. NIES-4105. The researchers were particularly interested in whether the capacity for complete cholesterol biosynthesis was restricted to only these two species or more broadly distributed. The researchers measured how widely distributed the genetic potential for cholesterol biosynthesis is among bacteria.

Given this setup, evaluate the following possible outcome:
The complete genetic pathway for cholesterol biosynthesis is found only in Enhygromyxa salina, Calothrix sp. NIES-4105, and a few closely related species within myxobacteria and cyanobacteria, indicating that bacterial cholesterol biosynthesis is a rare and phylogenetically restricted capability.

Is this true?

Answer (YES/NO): NO